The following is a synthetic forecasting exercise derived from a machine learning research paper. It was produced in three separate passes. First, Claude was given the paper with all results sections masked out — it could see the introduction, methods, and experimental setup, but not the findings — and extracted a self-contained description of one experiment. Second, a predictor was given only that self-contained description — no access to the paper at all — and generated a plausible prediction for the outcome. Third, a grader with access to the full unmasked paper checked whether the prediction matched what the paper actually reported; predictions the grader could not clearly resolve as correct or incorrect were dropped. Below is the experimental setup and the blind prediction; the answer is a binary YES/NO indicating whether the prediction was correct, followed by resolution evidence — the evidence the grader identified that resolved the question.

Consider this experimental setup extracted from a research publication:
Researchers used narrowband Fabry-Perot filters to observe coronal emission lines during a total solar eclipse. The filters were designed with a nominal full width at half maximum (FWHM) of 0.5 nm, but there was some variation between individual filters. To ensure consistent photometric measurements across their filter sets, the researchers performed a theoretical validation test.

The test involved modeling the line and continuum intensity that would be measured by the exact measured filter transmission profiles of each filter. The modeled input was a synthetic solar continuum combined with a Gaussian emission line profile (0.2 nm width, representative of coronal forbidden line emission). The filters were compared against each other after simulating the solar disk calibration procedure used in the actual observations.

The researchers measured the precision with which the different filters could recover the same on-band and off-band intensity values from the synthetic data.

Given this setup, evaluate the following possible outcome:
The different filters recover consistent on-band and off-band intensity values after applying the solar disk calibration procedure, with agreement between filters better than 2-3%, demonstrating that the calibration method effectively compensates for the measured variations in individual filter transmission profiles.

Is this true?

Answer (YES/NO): YES